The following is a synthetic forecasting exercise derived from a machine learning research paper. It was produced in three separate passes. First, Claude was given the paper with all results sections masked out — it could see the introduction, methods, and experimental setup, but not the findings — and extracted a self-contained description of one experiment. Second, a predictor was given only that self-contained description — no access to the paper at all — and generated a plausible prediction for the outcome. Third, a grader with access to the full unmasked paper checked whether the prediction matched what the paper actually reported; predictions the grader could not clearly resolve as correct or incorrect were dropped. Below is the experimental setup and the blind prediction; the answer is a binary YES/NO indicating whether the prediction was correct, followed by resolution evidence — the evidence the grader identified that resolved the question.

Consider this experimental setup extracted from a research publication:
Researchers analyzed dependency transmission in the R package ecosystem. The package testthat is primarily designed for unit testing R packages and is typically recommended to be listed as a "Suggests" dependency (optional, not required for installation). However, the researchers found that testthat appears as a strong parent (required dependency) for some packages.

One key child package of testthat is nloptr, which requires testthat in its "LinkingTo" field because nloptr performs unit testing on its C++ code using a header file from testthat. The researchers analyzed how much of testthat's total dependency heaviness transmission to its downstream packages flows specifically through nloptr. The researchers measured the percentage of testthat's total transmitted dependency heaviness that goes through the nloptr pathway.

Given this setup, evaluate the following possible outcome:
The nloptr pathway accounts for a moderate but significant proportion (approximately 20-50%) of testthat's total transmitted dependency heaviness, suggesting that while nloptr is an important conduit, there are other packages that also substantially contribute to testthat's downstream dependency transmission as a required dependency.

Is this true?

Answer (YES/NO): NO